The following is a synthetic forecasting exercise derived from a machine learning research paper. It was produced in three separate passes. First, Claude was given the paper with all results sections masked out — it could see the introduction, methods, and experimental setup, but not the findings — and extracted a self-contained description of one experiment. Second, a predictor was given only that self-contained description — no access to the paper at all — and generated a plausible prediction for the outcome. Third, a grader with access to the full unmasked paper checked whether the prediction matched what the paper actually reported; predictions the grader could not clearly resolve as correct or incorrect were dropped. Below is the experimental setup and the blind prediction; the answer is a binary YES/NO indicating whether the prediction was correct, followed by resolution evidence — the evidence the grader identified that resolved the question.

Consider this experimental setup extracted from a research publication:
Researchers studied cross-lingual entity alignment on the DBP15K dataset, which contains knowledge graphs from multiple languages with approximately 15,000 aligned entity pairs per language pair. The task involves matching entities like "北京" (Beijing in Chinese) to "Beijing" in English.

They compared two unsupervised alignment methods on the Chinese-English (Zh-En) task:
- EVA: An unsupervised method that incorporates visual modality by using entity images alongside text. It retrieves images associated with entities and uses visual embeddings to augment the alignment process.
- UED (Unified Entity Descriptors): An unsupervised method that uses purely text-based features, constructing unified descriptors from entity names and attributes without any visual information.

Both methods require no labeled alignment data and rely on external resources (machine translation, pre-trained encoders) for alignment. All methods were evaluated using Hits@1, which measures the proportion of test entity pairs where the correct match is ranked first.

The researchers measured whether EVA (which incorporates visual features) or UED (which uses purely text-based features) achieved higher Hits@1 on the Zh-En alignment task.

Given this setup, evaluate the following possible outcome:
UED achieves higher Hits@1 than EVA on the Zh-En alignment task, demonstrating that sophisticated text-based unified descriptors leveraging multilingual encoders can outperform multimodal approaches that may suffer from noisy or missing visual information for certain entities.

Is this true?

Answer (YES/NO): YES